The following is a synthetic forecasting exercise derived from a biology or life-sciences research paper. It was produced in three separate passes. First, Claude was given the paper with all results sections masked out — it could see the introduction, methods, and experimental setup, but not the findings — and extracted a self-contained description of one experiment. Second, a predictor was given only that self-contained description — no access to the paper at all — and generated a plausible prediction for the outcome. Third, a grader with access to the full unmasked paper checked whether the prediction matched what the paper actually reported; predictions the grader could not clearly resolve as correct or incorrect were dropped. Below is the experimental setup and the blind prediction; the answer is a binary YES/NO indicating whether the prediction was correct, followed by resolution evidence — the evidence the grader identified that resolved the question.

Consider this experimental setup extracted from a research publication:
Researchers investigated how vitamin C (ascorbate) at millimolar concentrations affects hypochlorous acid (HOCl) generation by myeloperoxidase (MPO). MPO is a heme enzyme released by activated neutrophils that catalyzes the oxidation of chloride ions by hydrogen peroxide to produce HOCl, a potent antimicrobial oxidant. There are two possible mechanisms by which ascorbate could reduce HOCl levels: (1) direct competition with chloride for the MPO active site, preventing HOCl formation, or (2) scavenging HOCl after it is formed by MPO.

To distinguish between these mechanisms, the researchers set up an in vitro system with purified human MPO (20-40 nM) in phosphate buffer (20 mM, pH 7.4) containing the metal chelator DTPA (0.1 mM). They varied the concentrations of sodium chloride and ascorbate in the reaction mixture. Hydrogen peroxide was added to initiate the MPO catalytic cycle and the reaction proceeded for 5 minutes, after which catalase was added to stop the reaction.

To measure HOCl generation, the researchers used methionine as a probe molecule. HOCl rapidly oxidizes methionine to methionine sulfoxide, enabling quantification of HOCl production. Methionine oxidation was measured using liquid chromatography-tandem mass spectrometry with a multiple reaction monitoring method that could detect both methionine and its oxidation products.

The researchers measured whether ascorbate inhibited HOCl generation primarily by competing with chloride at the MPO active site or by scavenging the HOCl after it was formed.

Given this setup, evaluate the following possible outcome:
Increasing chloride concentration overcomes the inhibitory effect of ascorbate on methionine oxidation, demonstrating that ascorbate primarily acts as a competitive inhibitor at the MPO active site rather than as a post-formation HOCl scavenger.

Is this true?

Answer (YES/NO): NO